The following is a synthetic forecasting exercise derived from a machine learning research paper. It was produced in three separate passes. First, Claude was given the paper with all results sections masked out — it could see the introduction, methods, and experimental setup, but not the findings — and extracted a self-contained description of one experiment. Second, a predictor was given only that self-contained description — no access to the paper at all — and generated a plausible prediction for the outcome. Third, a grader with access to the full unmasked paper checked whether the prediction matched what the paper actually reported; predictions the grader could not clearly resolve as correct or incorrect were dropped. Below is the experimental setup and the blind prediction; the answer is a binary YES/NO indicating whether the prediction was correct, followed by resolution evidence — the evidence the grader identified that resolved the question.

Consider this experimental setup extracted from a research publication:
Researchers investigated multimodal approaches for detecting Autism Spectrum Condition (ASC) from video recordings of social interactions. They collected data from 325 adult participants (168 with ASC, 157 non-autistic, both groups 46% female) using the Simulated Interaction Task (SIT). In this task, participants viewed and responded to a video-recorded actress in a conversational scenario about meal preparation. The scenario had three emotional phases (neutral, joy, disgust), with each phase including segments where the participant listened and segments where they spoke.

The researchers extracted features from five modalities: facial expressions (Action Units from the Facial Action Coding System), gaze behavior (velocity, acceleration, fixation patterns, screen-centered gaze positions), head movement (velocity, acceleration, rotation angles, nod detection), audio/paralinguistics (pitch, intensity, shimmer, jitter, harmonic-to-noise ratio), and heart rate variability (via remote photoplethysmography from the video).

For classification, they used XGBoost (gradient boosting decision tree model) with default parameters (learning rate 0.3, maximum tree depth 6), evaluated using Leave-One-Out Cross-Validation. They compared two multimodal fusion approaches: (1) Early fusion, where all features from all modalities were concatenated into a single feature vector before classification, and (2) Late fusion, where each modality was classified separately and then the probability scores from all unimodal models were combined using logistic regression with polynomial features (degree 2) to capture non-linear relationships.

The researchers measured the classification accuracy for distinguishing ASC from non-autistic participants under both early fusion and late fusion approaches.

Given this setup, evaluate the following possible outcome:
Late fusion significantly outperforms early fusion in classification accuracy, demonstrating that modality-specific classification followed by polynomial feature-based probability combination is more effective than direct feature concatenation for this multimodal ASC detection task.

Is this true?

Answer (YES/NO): YES